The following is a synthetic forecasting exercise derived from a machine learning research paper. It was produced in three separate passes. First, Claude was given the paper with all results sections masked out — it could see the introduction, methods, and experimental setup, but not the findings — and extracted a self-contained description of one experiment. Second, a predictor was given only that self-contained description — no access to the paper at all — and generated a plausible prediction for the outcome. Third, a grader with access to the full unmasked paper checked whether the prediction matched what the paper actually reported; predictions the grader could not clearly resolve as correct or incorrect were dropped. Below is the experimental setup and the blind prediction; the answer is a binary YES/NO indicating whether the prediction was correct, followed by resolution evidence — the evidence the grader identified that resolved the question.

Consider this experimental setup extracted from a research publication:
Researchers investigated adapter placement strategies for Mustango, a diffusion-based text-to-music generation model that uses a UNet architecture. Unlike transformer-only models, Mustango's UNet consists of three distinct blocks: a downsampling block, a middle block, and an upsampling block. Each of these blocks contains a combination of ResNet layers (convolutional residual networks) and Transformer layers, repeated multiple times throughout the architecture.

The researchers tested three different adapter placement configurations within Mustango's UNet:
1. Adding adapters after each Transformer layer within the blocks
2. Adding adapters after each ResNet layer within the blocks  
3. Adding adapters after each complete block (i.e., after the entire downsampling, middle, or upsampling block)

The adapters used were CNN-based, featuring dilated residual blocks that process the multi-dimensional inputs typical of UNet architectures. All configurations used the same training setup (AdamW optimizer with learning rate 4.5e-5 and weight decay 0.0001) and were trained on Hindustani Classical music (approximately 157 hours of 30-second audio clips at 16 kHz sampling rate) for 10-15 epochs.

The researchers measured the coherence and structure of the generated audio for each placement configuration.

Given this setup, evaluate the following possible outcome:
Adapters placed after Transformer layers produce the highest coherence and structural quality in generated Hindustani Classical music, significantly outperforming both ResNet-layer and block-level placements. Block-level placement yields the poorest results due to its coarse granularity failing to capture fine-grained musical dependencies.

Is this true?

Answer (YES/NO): NO